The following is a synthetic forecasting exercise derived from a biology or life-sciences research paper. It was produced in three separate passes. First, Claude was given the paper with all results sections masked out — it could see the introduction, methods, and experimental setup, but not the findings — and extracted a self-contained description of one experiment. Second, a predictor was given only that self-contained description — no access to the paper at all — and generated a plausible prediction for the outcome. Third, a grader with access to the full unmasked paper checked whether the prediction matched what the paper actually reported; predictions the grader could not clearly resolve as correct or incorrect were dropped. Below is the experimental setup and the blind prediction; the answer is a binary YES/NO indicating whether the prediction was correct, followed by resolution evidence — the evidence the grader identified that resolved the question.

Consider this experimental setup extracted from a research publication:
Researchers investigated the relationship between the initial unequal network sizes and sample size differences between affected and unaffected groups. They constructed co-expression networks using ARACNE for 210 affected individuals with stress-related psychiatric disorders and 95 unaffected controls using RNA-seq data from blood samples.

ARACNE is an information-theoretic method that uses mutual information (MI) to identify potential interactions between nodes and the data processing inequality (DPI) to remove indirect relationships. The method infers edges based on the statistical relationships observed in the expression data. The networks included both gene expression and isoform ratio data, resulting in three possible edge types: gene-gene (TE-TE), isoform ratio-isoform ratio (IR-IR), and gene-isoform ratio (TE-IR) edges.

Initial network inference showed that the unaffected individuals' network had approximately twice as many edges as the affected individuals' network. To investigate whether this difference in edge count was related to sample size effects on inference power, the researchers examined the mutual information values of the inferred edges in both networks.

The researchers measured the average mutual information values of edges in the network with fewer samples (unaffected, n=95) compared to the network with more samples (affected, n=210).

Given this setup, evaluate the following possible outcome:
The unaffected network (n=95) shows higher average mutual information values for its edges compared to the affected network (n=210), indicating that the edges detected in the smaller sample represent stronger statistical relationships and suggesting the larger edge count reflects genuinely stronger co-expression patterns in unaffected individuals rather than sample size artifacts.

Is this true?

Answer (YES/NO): NO